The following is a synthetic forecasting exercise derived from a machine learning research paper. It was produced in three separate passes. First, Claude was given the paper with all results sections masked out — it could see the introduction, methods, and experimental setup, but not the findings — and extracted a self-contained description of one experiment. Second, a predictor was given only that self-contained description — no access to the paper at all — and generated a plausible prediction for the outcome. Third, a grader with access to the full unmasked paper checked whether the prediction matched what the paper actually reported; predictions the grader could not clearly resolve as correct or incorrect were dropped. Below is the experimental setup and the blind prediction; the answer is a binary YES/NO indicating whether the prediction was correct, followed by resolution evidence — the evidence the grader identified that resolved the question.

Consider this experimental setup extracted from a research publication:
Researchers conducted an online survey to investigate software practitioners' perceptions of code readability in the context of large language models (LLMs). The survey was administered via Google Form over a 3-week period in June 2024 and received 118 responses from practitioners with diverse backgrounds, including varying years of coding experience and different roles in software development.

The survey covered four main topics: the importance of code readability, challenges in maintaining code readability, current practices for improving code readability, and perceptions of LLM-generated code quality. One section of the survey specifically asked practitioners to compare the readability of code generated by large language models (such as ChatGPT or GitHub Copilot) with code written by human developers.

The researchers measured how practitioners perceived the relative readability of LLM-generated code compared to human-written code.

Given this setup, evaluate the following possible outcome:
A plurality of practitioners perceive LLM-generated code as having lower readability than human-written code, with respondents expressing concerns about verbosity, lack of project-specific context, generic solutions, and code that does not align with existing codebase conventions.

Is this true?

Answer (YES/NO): NO